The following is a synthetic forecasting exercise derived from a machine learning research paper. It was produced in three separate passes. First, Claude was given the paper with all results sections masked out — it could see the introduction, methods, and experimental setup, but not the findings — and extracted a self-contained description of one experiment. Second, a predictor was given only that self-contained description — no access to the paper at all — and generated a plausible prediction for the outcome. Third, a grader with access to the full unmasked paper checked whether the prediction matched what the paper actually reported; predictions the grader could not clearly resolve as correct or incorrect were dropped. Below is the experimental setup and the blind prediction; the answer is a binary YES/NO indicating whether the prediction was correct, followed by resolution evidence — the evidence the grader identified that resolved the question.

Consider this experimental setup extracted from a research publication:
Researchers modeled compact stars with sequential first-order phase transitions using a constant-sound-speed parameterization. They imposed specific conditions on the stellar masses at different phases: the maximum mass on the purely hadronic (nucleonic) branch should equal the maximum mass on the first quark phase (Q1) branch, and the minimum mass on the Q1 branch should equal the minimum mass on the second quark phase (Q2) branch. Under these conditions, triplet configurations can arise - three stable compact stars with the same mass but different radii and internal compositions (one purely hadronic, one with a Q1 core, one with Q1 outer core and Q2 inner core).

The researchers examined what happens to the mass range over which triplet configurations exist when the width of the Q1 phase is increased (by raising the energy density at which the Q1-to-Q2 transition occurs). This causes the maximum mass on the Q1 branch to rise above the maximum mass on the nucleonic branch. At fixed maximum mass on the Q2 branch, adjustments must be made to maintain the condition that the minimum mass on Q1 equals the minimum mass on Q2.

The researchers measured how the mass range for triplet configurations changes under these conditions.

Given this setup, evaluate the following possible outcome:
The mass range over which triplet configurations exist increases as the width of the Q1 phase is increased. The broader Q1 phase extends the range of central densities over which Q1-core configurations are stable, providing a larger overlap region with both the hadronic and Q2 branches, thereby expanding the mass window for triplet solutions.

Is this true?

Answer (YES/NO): NO